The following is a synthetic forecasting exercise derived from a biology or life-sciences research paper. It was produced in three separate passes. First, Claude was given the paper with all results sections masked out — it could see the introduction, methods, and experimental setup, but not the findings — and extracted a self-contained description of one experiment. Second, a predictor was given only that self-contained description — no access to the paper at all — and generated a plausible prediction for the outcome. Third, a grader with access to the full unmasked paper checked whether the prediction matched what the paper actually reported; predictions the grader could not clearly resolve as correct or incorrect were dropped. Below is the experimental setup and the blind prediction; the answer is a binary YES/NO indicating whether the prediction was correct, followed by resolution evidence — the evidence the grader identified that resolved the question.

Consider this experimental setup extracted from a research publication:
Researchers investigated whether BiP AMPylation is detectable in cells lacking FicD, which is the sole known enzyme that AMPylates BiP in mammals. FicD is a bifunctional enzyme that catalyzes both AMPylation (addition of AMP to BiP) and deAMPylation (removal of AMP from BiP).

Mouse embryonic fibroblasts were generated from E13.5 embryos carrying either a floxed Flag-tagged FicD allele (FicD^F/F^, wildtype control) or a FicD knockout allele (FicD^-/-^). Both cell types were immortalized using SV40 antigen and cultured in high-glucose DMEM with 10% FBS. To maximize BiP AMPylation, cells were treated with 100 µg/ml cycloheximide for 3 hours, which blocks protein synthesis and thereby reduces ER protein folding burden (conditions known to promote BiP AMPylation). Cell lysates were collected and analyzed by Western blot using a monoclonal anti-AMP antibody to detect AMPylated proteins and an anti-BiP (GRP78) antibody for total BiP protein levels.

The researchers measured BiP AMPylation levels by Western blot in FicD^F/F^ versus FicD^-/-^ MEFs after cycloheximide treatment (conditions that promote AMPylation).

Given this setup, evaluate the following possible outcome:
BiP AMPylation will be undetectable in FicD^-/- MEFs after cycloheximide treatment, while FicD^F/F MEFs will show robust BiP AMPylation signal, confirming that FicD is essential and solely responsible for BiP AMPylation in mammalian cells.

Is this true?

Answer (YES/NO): YES